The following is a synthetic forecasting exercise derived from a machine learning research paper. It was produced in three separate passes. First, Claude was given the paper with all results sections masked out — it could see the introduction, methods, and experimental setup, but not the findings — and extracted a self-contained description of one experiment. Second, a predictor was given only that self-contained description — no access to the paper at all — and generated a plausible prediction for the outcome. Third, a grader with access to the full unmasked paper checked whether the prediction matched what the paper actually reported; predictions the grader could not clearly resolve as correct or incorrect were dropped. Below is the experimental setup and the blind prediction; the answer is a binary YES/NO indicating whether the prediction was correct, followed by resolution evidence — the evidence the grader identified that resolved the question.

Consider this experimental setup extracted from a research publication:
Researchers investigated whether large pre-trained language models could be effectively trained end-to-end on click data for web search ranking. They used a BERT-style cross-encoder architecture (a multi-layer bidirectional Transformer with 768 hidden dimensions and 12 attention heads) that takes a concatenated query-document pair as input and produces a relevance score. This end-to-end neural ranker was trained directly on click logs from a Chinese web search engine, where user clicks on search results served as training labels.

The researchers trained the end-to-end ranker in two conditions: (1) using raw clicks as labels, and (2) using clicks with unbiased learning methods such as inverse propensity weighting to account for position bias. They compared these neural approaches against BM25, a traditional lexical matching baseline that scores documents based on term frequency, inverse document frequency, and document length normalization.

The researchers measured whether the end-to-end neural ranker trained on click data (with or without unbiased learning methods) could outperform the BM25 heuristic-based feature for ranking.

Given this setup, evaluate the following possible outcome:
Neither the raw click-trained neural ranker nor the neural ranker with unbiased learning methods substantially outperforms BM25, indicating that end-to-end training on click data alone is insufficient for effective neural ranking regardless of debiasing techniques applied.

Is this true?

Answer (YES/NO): YES